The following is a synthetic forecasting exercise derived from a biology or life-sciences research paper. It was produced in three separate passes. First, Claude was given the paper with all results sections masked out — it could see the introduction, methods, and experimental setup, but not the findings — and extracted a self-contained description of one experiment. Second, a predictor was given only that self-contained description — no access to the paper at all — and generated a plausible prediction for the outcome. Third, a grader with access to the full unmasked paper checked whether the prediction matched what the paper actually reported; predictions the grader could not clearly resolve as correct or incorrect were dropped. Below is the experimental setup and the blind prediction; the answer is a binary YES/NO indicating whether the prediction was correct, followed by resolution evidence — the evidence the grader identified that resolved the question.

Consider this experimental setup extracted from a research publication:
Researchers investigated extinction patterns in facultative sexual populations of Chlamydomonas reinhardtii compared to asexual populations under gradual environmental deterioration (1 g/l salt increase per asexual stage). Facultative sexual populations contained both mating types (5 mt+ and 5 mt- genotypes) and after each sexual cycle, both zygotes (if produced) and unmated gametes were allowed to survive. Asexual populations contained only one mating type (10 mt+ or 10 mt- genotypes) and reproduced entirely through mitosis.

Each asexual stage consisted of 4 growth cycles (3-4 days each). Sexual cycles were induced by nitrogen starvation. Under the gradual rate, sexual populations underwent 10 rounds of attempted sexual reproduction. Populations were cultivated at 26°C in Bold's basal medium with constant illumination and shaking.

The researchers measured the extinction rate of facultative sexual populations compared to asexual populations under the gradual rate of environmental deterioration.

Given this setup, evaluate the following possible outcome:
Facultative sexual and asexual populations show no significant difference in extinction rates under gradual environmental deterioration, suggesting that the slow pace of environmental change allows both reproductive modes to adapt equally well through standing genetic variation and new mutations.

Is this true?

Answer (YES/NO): YES